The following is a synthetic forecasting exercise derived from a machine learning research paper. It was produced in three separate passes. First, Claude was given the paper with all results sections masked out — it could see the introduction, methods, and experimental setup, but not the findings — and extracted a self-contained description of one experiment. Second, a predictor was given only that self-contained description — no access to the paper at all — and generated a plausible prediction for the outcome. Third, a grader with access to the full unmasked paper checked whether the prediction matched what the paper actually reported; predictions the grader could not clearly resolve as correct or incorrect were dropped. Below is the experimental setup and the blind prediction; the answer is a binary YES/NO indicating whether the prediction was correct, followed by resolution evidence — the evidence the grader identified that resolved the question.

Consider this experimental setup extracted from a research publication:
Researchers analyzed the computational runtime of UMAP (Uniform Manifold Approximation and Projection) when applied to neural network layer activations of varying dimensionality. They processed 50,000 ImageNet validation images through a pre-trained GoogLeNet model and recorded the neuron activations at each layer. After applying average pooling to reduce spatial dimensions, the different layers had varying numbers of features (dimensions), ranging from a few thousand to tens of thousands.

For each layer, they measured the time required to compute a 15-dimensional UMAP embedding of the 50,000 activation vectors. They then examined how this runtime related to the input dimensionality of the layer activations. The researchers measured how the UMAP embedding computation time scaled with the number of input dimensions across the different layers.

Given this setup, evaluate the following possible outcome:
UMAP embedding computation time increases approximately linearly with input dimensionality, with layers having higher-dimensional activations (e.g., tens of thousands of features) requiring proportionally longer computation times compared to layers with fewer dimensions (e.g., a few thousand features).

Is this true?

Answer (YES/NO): YES